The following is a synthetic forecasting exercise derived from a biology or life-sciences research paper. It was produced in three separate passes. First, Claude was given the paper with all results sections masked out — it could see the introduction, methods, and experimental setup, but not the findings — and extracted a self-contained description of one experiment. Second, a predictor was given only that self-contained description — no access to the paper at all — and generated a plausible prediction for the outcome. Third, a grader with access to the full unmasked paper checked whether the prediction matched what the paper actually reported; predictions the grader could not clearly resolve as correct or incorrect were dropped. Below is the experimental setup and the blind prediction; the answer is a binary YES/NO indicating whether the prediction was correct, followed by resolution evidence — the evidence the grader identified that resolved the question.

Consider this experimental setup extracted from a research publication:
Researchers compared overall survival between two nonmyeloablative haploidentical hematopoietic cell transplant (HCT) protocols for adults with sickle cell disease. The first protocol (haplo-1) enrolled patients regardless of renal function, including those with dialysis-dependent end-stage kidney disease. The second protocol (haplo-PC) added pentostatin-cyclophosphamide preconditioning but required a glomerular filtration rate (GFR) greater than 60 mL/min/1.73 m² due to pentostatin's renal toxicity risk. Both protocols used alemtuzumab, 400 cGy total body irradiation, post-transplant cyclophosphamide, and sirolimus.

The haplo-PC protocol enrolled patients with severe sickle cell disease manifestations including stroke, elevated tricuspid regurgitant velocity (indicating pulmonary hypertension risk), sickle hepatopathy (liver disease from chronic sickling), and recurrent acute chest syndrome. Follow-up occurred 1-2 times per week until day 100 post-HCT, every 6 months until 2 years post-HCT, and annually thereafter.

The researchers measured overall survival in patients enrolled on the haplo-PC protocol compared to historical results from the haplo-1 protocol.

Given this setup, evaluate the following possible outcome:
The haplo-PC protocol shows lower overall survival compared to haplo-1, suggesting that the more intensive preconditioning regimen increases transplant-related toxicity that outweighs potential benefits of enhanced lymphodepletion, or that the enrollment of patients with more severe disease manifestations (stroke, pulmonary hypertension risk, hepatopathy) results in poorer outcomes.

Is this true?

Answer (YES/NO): NO